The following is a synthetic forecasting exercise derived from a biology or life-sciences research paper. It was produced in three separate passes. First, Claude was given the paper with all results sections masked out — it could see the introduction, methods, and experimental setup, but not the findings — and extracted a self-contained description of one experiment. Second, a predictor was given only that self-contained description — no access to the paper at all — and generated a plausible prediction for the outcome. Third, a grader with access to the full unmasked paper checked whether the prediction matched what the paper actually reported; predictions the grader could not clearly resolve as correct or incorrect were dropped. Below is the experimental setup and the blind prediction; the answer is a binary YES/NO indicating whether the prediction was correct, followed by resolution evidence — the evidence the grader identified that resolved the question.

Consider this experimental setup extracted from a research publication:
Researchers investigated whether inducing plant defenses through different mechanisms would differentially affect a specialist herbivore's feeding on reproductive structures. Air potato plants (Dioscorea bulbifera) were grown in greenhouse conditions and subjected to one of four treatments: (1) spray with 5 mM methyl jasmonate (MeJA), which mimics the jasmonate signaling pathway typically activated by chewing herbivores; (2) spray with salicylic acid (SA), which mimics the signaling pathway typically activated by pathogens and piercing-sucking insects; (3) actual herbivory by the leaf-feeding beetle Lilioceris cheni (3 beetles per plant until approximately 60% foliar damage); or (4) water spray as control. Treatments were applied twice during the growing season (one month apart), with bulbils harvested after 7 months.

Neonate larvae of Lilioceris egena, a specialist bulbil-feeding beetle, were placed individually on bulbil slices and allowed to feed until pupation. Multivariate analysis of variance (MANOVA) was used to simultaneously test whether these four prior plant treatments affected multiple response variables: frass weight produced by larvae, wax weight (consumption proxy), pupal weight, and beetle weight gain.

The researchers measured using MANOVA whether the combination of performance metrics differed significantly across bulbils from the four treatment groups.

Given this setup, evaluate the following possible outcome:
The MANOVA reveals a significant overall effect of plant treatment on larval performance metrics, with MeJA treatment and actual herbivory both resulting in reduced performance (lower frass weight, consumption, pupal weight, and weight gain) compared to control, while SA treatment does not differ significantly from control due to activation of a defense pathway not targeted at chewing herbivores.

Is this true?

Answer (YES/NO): NO